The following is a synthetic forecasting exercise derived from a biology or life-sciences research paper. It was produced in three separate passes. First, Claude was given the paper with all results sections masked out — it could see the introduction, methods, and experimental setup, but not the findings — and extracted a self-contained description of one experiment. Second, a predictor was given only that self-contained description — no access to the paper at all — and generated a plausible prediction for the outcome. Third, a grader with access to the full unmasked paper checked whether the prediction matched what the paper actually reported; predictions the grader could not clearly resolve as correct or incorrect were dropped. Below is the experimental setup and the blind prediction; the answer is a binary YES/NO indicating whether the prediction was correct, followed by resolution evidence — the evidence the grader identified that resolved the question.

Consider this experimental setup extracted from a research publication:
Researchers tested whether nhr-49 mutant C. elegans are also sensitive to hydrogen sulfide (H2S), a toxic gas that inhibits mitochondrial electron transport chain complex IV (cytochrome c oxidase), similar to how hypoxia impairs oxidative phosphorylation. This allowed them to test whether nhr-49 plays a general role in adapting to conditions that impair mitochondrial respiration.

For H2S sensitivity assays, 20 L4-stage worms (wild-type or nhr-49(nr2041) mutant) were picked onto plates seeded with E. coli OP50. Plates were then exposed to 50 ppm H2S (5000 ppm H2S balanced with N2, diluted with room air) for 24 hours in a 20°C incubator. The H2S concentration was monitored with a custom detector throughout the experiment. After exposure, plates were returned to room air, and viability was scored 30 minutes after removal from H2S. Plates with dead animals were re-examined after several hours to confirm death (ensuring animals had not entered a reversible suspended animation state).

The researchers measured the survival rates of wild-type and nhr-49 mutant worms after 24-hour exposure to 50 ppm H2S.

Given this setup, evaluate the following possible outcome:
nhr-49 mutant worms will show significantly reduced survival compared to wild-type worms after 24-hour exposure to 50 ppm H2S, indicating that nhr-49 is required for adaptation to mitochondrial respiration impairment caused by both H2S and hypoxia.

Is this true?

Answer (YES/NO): NO